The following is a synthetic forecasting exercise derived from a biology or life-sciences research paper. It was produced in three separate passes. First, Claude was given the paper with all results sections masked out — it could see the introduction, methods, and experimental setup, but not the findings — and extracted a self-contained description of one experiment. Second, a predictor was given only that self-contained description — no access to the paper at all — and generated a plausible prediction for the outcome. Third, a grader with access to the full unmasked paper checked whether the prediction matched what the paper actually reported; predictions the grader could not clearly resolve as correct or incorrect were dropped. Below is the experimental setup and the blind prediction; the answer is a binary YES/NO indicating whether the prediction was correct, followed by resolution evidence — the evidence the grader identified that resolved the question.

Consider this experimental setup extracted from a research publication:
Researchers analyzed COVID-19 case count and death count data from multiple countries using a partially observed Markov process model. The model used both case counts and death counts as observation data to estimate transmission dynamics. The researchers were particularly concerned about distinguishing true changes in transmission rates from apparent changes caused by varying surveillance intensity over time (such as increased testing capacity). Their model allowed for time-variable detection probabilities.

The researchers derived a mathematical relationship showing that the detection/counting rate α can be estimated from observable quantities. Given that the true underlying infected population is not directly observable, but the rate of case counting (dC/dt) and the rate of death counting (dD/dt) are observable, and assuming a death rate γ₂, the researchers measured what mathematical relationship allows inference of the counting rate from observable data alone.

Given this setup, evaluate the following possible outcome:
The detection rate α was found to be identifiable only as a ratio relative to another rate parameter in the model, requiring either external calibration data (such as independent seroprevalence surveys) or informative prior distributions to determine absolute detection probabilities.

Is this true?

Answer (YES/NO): NO